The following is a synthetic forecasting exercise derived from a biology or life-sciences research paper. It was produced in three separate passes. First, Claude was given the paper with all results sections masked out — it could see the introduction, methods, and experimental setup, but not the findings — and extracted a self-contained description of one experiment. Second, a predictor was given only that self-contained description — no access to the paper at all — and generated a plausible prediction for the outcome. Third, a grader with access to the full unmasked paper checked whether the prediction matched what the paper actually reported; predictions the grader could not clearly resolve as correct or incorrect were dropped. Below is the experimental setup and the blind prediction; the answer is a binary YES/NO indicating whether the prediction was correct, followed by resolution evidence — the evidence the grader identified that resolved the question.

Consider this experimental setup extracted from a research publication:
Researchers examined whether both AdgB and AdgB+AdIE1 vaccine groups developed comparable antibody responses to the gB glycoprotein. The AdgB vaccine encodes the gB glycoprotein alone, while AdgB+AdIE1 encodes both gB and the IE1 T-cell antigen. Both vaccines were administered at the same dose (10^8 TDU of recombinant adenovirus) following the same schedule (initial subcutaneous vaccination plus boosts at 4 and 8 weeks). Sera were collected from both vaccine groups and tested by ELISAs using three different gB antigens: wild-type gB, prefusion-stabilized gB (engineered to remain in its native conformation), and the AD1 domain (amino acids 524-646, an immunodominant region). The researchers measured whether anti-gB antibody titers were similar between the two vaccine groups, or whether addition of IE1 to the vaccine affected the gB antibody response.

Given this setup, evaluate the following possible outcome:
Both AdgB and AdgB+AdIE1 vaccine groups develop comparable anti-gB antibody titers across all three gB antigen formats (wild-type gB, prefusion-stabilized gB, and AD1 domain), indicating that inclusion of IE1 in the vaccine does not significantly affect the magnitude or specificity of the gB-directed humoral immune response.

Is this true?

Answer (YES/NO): NO